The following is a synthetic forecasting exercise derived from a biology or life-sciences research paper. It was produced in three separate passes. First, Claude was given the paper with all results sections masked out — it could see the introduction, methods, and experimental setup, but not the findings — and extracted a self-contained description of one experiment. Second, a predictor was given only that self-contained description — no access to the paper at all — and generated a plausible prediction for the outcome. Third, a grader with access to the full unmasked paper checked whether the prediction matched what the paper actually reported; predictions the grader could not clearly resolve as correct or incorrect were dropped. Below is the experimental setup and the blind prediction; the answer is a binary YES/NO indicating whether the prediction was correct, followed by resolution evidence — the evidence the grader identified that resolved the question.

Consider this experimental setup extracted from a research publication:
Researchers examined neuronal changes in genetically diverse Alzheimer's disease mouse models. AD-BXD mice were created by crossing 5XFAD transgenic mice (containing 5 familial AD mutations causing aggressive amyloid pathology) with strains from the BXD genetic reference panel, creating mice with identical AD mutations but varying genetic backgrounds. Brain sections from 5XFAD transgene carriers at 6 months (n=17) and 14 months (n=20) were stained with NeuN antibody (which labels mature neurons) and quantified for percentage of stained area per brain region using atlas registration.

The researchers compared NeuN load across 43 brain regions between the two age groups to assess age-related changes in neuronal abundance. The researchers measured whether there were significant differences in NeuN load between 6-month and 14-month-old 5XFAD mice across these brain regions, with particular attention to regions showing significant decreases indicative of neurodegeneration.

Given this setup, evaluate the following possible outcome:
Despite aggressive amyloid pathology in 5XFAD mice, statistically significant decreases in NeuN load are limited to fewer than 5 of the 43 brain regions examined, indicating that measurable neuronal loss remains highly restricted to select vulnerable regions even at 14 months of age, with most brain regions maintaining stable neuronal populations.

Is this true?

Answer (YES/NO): YES